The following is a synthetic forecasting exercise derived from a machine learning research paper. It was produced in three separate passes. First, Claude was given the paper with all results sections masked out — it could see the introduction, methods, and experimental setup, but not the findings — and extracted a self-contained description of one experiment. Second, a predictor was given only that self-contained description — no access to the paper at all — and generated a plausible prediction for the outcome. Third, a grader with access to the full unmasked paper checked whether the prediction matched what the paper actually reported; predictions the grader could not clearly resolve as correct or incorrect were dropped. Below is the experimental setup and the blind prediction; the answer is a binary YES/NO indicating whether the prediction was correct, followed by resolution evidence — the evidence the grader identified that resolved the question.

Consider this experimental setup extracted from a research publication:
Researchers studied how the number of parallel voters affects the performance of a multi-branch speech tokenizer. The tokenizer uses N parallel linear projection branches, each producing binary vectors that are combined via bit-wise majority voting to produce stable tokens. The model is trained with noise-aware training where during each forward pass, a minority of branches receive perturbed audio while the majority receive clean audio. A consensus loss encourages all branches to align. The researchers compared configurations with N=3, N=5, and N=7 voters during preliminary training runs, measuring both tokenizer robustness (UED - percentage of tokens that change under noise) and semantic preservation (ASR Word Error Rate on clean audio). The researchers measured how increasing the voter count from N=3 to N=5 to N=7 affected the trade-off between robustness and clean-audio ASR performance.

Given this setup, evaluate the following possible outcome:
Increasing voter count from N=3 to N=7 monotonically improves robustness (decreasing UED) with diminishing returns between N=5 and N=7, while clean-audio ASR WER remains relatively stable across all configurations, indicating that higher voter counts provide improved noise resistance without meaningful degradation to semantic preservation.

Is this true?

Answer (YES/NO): NO